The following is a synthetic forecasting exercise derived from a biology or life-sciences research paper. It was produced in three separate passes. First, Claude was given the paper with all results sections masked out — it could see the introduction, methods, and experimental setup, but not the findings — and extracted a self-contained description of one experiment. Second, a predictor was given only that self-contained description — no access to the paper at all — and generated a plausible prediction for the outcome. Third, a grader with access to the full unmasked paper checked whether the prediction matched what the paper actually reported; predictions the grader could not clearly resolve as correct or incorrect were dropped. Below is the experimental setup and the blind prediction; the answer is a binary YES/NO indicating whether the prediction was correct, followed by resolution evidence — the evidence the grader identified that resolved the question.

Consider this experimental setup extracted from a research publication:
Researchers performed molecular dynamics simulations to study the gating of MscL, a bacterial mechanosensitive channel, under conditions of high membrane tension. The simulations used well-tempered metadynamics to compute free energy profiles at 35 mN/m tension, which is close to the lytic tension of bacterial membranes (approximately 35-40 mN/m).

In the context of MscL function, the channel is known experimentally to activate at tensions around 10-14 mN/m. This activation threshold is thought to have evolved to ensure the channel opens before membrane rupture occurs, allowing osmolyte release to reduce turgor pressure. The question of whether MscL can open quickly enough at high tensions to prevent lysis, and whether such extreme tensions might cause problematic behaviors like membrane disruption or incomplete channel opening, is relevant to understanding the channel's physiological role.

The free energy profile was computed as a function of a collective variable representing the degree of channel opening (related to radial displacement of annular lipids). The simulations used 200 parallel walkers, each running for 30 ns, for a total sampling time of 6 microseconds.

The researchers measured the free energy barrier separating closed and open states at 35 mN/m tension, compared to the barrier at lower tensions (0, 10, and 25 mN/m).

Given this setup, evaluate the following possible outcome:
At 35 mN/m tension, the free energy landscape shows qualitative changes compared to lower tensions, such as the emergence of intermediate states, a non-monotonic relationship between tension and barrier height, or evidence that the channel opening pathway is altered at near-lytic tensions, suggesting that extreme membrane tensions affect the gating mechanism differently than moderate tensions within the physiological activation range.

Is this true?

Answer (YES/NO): NO